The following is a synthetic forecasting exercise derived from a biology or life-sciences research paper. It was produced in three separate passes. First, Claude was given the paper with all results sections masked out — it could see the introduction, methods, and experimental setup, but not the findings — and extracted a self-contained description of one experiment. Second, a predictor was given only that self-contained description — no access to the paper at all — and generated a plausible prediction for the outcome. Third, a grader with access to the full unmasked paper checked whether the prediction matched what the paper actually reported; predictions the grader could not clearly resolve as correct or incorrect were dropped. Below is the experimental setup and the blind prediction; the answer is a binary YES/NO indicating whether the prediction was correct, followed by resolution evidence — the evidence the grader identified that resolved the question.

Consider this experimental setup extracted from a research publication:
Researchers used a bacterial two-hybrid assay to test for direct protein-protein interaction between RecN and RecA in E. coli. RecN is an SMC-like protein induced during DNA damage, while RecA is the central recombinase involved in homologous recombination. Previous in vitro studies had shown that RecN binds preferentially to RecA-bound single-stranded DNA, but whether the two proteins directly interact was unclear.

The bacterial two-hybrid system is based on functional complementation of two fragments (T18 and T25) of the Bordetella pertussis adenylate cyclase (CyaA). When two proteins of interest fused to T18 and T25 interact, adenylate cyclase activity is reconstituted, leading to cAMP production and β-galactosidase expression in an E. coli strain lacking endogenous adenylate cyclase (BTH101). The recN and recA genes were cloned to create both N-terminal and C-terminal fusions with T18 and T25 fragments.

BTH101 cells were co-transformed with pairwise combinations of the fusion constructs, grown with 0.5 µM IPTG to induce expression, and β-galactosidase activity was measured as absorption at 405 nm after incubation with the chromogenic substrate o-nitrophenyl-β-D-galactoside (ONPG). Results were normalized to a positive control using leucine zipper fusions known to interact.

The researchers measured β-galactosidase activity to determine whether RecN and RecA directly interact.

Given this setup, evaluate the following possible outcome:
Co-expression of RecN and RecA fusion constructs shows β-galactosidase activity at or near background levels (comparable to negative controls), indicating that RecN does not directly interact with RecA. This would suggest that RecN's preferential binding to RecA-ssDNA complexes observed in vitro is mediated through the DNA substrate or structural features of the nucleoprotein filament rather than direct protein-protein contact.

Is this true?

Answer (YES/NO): NO